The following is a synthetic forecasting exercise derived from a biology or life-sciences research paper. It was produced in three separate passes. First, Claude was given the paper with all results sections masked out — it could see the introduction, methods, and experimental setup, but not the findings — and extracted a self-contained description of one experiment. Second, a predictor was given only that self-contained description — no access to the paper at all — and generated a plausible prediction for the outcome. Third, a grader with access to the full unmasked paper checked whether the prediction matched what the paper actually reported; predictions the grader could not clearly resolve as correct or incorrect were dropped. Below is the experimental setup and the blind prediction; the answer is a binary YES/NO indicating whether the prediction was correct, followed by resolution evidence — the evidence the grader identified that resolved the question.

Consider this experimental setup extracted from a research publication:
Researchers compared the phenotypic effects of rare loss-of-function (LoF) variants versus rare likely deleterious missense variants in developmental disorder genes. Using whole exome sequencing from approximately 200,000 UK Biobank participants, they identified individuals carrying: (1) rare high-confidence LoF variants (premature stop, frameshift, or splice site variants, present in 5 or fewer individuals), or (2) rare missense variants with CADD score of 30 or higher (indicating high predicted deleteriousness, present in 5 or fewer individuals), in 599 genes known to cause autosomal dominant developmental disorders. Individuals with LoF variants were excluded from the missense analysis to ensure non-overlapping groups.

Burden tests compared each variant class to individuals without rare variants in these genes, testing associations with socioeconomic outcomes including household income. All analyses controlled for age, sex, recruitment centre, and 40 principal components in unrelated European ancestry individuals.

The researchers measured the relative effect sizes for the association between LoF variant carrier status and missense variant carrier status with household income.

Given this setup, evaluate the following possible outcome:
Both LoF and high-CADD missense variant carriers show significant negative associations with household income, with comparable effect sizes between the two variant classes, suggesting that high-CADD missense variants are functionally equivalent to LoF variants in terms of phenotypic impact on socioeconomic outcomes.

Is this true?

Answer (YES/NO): NO